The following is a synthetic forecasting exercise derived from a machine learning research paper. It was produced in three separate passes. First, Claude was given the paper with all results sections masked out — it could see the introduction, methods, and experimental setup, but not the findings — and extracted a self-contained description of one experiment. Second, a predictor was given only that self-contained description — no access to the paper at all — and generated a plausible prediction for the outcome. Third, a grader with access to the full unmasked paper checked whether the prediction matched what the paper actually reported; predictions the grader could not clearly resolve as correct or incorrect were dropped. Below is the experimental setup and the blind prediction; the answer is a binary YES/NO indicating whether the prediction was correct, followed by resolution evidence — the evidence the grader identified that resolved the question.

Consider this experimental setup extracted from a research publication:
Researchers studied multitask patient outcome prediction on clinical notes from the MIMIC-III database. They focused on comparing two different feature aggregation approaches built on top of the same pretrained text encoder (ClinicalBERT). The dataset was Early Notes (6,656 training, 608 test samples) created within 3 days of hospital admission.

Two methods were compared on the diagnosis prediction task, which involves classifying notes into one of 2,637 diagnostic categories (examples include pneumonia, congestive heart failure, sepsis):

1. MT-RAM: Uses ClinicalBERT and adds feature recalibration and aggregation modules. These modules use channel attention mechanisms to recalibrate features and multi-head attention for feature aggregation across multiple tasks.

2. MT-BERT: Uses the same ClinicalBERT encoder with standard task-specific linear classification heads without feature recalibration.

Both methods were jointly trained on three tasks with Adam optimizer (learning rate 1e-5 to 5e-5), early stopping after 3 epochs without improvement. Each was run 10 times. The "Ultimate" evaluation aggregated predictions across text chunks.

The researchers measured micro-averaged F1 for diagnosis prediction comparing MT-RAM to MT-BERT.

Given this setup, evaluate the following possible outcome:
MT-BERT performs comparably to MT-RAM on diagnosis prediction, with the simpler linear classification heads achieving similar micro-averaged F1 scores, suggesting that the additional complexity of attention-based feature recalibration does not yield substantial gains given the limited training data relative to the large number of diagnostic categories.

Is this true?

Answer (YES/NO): NO